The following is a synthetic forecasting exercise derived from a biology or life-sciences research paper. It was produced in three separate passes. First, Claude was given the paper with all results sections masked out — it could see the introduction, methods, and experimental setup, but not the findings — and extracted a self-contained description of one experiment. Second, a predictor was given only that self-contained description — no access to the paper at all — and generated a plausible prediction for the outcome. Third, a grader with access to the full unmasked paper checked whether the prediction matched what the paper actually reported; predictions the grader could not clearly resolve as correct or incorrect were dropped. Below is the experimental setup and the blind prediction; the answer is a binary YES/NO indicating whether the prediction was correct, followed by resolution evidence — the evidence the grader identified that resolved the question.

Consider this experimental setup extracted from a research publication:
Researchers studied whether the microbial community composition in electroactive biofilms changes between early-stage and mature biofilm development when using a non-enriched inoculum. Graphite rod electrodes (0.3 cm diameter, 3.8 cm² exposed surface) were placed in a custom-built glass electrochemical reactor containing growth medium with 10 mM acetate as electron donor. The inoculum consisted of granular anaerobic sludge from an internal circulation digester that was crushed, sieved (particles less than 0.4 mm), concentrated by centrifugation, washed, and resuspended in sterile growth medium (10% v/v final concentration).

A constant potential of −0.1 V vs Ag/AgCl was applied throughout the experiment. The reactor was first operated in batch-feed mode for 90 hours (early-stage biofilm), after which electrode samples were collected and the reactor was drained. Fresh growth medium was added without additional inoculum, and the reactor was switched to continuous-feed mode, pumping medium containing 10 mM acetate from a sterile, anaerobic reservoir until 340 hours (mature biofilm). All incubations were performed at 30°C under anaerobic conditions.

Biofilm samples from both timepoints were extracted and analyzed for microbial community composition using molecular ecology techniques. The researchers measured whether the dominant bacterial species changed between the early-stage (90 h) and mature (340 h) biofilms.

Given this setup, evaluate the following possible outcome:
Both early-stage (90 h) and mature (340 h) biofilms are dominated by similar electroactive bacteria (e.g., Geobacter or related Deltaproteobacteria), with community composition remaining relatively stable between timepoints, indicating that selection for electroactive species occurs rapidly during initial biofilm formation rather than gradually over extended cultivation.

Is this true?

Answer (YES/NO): NO